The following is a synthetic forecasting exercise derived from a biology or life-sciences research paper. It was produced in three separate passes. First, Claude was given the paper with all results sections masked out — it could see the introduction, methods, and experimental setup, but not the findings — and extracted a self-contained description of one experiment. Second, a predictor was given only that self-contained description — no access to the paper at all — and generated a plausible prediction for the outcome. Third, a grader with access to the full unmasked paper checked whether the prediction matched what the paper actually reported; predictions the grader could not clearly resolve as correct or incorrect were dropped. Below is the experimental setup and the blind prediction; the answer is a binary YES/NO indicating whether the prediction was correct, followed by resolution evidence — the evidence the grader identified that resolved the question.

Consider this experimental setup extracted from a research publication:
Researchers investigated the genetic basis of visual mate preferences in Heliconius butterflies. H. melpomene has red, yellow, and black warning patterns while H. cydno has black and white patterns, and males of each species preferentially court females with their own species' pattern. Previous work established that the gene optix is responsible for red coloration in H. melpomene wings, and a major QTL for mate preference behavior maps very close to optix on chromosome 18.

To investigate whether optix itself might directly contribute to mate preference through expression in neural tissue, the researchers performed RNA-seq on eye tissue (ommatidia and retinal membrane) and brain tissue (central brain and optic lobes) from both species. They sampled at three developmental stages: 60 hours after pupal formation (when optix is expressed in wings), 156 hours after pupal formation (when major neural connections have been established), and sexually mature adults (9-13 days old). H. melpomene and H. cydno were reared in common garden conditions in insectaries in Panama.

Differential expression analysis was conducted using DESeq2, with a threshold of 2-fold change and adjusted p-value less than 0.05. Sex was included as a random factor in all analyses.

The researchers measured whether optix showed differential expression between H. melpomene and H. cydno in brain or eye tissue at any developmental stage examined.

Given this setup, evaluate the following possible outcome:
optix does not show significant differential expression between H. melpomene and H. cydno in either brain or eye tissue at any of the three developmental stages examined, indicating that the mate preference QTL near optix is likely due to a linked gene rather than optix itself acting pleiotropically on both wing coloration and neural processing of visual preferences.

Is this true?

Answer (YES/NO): YES